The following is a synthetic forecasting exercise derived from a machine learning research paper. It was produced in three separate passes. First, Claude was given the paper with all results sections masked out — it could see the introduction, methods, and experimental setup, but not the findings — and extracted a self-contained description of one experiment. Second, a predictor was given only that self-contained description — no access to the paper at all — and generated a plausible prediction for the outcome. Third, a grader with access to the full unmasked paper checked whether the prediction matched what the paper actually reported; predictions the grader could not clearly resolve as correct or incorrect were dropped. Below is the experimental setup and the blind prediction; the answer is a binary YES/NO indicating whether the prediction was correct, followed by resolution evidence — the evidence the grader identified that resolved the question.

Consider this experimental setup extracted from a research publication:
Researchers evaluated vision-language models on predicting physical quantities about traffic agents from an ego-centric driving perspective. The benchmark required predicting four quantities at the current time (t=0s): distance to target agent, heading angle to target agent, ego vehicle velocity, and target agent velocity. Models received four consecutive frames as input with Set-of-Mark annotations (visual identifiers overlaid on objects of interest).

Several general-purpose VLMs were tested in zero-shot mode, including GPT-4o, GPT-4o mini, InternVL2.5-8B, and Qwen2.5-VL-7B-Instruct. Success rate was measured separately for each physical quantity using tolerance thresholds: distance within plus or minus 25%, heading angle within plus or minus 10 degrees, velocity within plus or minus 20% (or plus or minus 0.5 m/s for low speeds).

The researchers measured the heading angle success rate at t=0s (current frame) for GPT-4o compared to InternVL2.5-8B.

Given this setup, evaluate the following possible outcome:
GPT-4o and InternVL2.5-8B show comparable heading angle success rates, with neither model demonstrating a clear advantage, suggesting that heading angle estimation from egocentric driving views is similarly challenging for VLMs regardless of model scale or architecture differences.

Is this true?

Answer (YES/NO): NO